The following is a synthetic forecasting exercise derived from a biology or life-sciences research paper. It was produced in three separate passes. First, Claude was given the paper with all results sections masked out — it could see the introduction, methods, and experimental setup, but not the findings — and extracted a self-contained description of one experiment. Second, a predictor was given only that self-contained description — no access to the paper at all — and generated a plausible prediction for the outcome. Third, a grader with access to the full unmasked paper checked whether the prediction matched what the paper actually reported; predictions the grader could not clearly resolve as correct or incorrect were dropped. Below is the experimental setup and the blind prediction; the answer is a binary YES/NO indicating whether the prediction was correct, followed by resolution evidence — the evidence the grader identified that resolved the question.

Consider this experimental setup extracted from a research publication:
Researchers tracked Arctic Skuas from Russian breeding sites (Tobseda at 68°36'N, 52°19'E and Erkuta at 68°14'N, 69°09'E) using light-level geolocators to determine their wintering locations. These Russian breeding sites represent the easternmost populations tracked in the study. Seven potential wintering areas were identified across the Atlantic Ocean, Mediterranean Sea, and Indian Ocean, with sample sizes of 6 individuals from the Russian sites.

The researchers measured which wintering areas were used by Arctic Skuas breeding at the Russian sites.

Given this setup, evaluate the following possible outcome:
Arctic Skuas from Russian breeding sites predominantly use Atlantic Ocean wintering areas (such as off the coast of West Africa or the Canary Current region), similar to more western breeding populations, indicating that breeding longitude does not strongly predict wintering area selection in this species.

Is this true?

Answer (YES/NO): NO